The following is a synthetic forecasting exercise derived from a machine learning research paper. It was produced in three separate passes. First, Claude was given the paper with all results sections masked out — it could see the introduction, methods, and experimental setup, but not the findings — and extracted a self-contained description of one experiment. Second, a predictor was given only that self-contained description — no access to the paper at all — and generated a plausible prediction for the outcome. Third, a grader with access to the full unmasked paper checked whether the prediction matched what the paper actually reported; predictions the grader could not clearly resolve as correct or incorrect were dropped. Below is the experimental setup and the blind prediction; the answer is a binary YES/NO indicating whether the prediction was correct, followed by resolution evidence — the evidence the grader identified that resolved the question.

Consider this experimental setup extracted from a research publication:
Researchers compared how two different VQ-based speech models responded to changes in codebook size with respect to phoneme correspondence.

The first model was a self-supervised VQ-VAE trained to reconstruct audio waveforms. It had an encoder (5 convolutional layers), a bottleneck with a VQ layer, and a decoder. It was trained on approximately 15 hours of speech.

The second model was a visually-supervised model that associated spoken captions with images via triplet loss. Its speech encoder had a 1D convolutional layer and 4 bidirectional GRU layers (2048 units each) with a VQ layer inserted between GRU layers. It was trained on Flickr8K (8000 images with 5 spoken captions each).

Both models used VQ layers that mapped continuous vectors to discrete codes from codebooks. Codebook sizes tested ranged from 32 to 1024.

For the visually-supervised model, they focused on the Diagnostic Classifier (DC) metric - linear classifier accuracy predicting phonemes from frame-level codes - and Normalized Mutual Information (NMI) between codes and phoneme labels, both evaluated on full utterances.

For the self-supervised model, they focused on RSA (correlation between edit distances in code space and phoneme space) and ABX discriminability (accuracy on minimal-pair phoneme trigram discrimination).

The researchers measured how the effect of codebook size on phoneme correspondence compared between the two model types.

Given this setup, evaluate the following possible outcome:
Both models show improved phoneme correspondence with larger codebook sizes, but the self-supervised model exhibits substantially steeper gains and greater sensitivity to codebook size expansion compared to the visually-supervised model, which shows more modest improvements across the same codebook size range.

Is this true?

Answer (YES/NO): NO